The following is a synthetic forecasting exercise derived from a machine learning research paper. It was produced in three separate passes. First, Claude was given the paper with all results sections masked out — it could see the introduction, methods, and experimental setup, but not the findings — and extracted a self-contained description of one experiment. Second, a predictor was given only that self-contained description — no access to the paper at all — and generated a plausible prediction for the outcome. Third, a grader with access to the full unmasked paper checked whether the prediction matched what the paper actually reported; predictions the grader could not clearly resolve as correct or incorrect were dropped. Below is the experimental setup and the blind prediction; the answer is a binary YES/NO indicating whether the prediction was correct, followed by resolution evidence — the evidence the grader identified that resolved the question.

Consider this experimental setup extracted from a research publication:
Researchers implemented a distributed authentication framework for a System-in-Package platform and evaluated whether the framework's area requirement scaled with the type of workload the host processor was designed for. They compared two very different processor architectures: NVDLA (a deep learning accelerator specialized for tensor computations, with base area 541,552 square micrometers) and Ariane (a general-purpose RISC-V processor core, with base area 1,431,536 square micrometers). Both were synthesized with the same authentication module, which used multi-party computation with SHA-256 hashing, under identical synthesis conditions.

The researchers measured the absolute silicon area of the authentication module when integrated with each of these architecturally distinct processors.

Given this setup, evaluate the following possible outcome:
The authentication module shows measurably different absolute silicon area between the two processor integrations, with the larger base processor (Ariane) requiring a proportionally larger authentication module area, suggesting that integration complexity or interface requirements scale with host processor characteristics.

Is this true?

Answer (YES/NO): NO